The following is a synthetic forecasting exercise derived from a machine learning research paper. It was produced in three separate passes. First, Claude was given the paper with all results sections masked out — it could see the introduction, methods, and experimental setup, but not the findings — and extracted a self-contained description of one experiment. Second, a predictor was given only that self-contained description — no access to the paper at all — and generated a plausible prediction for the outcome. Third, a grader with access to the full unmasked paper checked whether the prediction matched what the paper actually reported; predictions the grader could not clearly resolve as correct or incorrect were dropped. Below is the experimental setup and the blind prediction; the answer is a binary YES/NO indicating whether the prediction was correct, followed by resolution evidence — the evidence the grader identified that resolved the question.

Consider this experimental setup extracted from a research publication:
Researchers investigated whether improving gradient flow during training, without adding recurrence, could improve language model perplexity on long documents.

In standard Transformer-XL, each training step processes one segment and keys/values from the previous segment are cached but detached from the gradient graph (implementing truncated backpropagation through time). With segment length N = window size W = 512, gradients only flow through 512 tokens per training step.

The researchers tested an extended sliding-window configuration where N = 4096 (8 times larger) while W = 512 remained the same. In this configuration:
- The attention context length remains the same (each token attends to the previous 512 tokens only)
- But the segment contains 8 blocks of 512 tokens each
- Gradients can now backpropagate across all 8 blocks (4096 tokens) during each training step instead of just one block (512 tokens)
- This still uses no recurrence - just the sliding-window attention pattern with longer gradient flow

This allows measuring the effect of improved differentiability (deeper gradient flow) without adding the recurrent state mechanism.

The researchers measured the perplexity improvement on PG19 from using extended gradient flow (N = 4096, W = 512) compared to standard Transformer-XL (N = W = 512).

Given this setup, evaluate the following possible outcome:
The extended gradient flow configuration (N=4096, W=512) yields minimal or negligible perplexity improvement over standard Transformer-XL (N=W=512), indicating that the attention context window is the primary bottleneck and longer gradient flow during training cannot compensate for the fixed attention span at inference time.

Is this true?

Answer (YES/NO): NO